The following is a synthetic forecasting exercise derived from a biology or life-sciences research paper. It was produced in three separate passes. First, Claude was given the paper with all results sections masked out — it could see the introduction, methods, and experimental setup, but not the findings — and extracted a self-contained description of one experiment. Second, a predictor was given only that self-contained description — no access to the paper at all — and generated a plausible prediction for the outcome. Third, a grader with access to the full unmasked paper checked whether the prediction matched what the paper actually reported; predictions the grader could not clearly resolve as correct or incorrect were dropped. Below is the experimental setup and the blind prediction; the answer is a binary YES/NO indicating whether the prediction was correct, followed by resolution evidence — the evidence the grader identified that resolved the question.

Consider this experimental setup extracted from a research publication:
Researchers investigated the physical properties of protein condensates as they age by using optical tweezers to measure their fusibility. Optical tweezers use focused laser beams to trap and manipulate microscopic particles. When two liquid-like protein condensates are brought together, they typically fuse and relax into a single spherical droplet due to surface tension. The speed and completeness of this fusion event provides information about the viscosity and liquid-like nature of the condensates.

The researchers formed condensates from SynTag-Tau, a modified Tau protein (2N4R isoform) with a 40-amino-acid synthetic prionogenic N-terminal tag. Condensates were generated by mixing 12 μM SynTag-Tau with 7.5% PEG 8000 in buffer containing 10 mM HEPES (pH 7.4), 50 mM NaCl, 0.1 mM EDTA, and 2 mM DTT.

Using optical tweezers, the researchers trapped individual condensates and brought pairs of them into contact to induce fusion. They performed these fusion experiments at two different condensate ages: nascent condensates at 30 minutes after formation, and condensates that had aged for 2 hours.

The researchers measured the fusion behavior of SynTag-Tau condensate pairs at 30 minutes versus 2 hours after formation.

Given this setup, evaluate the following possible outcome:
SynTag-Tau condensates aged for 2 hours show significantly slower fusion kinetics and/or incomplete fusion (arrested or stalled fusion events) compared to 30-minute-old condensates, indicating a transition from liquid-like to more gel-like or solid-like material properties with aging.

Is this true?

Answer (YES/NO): YES